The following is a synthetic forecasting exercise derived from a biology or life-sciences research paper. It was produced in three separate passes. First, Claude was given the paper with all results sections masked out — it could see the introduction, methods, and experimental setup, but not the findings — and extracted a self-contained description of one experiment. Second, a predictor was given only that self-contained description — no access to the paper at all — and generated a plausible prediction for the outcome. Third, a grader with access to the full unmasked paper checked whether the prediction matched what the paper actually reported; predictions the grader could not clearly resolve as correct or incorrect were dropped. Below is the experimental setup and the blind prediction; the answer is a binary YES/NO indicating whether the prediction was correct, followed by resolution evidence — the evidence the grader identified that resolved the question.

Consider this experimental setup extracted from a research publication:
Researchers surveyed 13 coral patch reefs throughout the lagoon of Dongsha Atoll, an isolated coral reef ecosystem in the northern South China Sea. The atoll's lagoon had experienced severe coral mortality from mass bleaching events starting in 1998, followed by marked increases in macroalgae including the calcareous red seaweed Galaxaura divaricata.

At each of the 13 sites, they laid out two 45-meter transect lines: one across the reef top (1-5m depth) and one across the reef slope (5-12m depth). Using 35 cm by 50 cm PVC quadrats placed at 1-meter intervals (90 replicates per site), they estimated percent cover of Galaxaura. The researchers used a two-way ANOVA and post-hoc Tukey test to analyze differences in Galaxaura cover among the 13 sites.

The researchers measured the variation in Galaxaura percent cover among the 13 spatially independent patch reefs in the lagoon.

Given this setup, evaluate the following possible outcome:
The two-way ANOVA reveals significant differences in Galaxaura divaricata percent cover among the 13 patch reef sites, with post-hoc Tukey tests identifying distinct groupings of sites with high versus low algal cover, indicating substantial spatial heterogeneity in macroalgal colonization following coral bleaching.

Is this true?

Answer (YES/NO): YES